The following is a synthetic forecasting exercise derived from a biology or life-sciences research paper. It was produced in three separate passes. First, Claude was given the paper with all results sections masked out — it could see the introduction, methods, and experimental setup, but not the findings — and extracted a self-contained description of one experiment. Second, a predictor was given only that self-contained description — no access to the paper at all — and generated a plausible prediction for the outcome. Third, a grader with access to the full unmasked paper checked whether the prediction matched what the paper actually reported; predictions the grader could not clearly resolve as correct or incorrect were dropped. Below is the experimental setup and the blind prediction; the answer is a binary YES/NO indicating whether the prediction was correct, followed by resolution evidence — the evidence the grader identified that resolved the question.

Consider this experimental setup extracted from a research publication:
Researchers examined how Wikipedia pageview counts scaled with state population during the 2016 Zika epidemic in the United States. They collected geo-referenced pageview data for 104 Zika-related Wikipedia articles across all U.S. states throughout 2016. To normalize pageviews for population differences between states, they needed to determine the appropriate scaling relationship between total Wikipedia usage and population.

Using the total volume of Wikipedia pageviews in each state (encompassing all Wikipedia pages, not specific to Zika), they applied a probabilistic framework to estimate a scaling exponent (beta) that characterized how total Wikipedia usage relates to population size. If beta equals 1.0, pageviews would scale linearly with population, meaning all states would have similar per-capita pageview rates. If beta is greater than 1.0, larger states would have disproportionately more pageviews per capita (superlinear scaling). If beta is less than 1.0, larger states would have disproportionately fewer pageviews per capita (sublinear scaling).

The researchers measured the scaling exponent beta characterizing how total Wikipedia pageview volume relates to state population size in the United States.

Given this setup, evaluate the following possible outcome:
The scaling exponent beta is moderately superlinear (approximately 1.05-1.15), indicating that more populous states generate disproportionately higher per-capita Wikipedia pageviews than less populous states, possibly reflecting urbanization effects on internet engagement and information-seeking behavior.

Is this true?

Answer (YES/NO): YES